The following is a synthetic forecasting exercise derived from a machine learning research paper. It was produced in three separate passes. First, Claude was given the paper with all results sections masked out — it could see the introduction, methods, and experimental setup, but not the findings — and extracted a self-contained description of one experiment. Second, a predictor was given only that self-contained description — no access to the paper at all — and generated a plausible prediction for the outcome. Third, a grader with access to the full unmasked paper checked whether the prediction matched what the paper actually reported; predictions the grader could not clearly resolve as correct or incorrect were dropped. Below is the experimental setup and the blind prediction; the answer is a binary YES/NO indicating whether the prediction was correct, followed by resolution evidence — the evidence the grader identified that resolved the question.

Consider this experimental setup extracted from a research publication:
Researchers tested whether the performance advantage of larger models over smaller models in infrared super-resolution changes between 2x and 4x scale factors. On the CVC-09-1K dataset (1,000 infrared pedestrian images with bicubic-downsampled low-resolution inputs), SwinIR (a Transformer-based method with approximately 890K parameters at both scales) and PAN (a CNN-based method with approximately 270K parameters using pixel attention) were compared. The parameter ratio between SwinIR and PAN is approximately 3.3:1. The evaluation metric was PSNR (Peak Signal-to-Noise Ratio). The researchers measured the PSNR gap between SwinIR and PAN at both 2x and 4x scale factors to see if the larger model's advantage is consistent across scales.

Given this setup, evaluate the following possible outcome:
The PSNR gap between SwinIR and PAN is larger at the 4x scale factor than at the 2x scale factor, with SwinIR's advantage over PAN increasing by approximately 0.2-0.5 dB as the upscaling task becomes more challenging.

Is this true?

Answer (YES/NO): NO